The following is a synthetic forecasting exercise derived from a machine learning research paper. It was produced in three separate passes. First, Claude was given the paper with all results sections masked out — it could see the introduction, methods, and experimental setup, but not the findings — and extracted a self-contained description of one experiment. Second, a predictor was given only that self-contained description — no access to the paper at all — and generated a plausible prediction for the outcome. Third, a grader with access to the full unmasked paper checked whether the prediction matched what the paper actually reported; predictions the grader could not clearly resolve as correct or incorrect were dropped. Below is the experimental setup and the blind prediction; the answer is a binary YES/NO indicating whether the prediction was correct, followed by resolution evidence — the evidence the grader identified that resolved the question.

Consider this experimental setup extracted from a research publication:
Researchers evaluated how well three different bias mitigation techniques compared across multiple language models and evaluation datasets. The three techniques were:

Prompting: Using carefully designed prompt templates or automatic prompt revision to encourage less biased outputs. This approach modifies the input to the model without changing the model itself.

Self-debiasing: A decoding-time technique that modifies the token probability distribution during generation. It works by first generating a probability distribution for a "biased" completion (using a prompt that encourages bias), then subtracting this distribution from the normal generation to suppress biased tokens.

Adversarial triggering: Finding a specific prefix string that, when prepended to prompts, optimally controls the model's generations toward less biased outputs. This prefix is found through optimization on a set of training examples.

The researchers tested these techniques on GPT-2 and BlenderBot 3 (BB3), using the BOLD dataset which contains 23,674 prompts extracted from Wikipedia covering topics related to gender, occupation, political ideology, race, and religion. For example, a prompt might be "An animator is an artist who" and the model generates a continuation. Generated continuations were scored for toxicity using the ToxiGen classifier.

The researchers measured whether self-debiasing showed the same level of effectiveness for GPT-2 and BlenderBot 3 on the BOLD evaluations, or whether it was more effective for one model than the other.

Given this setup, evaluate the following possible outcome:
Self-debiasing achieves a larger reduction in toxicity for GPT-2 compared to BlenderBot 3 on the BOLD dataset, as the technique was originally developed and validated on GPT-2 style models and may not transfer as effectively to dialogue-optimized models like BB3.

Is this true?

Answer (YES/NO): YES